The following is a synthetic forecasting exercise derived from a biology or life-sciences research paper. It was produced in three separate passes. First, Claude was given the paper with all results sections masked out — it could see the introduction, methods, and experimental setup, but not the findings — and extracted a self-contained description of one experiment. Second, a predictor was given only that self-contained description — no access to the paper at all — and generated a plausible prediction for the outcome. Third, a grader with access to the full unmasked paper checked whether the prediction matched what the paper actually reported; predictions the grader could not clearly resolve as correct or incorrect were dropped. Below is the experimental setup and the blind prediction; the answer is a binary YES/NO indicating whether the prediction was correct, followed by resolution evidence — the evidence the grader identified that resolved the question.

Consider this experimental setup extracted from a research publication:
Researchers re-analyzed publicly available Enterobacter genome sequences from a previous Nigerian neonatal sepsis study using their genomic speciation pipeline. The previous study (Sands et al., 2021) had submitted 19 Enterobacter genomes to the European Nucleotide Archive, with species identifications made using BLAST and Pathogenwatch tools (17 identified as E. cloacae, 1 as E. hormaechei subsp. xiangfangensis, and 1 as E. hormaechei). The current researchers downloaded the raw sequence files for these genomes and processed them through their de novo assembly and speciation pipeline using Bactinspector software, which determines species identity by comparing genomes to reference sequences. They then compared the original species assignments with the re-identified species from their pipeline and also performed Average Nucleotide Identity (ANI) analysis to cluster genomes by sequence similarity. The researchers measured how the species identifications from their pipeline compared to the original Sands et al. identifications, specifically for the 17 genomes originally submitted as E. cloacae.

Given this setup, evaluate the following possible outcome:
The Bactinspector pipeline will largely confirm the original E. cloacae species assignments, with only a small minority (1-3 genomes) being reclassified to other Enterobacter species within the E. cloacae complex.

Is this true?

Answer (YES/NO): NO